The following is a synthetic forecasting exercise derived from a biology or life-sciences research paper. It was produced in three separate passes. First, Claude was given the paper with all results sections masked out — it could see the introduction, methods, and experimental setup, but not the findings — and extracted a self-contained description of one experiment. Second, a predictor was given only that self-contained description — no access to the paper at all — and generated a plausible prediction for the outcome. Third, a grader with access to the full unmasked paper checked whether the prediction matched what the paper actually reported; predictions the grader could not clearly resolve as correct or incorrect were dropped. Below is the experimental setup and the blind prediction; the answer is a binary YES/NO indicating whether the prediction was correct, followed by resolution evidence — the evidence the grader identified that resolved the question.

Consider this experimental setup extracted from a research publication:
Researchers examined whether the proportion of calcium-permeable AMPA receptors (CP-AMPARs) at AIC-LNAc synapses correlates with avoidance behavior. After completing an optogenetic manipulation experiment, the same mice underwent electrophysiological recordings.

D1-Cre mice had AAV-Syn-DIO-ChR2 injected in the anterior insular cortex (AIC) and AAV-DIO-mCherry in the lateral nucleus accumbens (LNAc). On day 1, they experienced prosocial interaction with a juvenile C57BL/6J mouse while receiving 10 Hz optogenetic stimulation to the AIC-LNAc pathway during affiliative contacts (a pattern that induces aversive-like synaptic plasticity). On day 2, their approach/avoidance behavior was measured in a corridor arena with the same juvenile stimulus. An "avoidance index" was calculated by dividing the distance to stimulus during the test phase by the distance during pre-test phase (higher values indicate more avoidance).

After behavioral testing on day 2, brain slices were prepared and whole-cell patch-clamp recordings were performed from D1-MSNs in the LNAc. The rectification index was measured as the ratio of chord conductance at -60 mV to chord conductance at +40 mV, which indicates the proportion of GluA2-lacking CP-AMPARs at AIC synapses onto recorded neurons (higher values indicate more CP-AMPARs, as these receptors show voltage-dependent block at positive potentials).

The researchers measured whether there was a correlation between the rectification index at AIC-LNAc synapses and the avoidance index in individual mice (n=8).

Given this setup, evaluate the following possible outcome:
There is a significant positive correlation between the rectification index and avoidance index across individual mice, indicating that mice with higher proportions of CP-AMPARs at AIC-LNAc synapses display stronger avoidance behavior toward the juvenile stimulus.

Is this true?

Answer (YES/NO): YES